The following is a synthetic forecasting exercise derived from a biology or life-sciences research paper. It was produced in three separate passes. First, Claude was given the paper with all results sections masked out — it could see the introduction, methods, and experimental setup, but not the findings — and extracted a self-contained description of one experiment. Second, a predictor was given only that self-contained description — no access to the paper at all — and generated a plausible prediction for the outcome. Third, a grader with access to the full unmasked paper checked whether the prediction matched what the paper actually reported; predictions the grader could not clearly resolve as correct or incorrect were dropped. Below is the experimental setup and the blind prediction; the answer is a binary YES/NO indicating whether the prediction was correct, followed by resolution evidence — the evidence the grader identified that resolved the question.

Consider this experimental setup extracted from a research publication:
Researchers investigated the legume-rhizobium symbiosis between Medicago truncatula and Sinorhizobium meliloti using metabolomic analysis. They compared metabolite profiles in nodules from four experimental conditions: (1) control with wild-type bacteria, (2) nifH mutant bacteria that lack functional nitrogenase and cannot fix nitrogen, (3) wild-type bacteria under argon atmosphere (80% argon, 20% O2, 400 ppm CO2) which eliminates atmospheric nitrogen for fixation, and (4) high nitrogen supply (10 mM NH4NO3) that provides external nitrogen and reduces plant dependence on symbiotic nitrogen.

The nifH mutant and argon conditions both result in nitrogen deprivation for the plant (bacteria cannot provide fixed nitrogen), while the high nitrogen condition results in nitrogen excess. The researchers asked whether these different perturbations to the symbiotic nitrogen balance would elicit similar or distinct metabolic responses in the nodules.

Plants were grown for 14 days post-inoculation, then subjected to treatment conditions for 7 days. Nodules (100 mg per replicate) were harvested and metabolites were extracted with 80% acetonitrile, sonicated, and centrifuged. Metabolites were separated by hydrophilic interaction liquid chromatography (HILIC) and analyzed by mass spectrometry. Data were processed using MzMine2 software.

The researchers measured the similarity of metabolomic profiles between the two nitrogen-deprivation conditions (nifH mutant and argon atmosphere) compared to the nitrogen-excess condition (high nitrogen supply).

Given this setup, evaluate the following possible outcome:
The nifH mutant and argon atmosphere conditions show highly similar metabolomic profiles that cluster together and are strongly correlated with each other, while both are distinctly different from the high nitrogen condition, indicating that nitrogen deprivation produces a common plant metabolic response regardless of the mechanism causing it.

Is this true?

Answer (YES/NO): NO